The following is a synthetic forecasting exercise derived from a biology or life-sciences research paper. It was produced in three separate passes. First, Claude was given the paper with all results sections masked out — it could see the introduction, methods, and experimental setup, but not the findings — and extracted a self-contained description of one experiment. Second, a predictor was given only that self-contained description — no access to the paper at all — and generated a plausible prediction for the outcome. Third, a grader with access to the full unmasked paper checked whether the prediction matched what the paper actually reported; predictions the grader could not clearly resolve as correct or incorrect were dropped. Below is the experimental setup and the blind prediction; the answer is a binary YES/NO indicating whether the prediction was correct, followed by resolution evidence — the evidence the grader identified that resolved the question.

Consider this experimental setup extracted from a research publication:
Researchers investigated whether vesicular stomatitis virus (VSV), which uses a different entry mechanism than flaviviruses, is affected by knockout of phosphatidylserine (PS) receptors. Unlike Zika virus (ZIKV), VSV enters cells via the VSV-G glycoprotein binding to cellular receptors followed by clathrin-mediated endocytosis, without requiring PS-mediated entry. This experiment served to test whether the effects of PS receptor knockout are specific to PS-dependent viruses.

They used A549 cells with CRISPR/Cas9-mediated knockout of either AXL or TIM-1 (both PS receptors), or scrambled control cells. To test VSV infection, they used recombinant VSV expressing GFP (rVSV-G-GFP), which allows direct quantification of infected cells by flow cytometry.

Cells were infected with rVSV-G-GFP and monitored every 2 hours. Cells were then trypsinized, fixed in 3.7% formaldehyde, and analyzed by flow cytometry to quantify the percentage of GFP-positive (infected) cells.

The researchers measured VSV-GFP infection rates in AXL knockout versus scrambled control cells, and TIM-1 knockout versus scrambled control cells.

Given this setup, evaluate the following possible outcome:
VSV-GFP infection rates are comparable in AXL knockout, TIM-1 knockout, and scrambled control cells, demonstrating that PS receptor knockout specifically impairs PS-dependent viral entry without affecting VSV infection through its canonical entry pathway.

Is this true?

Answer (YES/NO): YES